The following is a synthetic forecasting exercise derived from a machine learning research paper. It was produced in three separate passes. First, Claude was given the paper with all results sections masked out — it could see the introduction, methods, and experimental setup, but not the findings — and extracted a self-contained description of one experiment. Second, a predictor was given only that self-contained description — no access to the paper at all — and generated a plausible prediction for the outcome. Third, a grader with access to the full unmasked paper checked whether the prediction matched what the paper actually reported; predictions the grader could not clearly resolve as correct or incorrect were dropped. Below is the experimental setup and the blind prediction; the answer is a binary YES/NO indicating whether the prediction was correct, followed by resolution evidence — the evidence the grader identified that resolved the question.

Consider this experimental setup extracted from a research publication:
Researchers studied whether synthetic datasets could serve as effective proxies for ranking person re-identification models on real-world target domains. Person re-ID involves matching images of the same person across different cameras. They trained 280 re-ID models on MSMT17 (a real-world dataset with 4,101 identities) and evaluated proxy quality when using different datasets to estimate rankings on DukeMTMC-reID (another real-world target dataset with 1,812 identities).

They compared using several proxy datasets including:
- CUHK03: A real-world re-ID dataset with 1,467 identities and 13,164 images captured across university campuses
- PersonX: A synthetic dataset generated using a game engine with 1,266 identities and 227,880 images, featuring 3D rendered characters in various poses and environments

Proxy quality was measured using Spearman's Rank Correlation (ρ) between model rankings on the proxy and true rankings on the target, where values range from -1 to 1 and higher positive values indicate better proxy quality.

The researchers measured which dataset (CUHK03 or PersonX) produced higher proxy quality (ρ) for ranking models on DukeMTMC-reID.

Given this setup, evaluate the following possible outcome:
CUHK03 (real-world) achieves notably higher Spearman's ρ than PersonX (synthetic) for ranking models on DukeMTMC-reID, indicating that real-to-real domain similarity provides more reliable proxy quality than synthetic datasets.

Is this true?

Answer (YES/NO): NO